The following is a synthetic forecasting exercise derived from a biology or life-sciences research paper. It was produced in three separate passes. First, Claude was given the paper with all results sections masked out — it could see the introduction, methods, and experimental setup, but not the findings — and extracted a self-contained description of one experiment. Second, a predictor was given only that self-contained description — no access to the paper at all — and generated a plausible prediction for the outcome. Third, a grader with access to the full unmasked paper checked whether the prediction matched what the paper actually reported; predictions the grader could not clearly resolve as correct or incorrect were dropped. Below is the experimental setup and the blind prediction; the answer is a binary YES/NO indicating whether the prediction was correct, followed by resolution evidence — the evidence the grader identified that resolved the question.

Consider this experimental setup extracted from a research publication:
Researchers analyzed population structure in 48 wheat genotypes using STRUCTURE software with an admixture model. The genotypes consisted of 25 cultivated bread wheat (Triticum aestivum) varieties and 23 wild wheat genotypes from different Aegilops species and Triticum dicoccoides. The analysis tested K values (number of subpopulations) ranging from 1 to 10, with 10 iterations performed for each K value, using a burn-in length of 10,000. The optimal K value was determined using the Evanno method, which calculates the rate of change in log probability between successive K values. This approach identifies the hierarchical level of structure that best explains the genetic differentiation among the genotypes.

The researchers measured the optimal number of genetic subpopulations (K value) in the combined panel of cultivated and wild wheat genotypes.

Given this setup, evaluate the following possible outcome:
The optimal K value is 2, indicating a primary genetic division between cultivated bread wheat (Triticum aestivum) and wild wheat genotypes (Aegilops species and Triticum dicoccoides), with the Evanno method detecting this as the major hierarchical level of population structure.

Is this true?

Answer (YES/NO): NO